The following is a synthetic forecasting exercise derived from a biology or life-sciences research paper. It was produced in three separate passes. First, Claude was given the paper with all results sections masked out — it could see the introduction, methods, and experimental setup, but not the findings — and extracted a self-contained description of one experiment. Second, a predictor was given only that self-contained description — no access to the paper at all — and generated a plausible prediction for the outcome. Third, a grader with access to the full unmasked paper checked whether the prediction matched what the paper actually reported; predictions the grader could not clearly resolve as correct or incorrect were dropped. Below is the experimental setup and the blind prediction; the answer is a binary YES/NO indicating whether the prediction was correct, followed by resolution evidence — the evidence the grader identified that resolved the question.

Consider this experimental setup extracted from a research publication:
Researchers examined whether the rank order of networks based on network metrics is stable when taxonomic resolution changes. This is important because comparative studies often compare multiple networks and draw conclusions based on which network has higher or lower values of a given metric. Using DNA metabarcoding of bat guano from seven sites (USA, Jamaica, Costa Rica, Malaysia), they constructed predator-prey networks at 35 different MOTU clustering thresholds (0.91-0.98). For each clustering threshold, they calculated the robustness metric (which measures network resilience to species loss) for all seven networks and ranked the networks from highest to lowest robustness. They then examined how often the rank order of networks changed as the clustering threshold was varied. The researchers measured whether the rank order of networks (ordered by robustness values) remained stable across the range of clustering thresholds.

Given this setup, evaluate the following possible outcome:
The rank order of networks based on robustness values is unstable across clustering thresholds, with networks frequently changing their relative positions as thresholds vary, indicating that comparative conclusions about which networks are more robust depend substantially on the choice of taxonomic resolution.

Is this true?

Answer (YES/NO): YES